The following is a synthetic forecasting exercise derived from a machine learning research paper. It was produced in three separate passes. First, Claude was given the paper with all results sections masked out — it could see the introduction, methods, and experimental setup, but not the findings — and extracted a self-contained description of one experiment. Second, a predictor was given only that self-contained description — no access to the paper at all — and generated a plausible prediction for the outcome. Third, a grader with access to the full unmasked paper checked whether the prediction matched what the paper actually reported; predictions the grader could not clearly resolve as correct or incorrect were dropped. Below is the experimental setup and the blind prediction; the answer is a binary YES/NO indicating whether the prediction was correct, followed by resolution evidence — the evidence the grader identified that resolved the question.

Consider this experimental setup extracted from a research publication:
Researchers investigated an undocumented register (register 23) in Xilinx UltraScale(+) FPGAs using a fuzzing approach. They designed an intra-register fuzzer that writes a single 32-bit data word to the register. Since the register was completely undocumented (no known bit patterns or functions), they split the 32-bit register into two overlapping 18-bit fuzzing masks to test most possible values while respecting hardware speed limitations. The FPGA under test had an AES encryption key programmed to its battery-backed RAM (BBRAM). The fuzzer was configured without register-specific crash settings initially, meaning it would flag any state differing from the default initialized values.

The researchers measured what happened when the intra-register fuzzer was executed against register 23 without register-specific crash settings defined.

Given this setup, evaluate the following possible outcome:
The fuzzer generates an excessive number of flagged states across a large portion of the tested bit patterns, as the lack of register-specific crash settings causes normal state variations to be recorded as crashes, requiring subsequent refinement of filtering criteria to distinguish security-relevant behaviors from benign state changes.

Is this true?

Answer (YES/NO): YES